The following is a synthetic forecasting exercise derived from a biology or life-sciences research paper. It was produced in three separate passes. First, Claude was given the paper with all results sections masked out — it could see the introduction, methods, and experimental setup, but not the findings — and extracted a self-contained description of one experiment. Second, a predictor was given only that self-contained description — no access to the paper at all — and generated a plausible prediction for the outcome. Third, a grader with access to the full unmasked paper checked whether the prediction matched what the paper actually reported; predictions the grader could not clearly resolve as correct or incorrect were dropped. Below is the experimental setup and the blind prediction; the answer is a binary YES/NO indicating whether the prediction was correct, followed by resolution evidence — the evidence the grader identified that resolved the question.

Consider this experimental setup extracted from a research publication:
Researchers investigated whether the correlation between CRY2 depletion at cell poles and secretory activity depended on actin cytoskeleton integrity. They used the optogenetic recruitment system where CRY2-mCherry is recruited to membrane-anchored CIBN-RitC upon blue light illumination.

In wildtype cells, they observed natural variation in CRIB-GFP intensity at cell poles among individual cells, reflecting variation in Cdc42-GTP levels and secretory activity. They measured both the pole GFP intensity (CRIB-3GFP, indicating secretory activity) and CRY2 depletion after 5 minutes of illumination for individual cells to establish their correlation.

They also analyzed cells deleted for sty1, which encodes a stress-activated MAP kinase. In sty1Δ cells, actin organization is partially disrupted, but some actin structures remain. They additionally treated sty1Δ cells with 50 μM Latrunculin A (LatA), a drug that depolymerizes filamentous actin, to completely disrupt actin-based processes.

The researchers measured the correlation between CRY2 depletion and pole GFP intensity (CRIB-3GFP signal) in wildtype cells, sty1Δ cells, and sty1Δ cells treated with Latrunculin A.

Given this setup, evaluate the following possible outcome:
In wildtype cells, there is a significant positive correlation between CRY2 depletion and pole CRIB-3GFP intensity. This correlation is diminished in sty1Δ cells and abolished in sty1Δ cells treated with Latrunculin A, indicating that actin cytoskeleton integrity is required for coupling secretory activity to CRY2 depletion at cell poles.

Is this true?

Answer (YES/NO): NO